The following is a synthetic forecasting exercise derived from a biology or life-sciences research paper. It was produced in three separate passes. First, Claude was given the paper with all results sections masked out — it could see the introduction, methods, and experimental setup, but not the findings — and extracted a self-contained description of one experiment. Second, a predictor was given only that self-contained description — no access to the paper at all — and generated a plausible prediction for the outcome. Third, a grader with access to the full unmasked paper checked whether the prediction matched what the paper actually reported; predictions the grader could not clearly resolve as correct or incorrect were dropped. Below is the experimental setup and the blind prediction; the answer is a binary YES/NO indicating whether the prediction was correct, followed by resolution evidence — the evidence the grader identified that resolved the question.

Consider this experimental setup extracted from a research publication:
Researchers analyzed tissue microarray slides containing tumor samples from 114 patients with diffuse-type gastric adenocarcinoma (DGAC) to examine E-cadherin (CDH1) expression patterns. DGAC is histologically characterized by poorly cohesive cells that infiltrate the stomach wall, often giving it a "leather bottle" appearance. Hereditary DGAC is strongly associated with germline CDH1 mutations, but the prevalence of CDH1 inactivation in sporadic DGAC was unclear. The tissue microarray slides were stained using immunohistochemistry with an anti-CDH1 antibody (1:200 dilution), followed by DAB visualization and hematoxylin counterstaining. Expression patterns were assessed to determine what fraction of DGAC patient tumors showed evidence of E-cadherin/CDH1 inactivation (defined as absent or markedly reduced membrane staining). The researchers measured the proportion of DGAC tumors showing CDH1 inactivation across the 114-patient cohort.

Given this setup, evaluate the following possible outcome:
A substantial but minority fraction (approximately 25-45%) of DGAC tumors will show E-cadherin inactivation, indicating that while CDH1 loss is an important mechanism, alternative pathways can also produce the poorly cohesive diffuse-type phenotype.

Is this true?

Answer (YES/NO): YES